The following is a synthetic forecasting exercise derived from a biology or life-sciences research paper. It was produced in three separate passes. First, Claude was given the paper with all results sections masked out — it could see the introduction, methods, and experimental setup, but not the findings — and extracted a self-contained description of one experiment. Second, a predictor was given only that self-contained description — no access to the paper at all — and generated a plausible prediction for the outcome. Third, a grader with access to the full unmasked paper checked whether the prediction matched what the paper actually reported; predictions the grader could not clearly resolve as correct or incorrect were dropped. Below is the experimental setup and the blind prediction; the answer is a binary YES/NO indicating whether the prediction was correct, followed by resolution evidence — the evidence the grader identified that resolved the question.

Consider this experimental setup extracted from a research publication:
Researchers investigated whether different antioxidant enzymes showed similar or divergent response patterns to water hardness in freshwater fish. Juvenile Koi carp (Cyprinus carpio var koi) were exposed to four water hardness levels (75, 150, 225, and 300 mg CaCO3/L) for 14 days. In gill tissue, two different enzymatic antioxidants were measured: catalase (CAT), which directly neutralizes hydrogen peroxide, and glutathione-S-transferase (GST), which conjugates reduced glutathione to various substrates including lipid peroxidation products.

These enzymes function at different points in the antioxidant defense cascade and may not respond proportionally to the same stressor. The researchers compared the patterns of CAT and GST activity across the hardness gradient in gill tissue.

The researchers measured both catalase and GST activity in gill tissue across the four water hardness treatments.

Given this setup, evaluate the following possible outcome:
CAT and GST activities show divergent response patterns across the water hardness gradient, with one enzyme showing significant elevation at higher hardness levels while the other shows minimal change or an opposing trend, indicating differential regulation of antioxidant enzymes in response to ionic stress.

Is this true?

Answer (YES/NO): NO